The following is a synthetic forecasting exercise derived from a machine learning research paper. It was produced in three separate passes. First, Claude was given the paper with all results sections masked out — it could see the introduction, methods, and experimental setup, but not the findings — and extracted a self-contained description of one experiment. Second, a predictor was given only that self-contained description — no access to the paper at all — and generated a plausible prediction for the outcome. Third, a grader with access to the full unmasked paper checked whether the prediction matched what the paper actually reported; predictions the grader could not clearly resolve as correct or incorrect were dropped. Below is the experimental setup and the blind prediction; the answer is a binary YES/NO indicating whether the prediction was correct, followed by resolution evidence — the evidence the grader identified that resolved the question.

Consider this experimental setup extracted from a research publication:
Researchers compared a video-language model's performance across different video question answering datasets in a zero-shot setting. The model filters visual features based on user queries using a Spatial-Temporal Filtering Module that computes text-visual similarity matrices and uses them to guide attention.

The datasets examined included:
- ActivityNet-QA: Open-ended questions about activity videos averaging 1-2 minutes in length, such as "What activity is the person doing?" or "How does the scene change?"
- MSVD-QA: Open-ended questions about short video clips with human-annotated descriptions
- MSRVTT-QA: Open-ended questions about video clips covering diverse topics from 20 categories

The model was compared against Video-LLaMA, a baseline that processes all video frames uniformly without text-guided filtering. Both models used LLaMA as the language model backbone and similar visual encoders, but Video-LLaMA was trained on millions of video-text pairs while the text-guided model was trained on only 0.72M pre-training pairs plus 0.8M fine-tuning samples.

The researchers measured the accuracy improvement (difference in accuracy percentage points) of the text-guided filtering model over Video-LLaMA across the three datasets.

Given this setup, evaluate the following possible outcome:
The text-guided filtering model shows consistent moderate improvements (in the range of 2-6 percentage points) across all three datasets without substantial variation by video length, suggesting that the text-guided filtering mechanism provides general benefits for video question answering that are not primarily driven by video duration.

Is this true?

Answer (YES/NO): NO